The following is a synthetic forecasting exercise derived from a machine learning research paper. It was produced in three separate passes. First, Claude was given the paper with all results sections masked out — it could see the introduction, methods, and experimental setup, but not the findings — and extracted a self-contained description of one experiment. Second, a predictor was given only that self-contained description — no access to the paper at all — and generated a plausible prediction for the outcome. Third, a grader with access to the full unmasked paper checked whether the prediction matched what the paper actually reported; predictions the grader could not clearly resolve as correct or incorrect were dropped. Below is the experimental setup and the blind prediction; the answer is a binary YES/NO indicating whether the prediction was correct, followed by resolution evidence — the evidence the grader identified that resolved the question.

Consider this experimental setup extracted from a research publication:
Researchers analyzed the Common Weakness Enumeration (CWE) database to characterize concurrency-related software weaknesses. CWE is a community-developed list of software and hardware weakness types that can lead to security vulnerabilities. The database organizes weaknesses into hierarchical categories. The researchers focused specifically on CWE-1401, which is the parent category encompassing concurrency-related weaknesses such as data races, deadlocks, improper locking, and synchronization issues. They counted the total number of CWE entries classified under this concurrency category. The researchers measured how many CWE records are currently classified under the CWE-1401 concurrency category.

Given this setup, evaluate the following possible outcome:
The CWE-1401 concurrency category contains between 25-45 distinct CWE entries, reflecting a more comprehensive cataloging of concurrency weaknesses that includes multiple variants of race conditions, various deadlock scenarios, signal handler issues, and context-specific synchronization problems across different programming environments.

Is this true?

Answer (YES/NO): YES